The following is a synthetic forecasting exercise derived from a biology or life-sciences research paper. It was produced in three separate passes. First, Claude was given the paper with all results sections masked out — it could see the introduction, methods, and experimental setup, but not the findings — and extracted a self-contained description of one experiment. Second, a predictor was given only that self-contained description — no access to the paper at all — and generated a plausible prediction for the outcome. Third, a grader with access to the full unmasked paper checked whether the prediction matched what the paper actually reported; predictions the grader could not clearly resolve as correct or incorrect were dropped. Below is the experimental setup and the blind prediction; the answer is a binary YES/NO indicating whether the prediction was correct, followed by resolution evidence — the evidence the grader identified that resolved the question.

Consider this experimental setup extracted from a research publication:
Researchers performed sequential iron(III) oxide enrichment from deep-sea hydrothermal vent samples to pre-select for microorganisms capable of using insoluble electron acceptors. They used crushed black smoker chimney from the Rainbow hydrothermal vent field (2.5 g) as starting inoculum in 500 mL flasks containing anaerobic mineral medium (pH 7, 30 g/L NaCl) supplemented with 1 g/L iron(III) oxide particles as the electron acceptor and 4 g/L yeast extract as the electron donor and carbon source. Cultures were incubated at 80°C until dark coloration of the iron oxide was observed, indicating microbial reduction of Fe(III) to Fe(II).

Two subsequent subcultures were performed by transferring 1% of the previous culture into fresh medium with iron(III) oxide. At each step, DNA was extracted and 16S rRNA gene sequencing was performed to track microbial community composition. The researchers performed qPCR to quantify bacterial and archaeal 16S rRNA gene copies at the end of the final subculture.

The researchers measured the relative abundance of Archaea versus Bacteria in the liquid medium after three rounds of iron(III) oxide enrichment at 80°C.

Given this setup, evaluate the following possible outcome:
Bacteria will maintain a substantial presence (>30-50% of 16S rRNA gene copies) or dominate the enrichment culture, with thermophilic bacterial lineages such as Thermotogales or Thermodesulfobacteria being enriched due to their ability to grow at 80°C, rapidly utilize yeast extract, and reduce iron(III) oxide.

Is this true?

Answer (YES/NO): NO